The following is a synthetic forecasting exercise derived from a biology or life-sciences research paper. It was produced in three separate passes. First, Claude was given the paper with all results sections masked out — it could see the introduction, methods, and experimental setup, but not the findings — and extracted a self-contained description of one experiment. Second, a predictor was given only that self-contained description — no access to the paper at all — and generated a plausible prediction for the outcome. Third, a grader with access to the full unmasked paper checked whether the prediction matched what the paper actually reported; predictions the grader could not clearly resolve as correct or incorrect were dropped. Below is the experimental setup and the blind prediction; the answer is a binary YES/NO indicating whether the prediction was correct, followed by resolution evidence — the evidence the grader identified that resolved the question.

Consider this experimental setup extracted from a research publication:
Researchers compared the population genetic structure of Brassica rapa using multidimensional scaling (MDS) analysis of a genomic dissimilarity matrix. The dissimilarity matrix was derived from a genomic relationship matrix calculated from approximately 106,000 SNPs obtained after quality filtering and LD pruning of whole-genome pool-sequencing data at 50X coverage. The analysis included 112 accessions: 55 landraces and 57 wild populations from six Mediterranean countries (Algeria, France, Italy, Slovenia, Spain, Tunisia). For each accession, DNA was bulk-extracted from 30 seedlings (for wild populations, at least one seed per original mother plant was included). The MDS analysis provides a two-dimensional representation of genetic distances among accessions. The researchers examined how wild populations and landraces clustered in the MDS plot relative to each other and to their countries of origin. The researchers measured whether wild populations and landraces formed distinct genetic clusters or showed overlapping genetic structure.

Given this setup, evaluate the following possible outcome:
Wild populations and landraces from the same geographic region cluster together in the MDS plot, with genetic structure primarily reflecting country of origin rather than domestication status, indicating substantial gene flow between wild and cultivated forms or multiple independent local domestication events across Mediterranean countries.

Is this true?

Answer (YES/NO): NO